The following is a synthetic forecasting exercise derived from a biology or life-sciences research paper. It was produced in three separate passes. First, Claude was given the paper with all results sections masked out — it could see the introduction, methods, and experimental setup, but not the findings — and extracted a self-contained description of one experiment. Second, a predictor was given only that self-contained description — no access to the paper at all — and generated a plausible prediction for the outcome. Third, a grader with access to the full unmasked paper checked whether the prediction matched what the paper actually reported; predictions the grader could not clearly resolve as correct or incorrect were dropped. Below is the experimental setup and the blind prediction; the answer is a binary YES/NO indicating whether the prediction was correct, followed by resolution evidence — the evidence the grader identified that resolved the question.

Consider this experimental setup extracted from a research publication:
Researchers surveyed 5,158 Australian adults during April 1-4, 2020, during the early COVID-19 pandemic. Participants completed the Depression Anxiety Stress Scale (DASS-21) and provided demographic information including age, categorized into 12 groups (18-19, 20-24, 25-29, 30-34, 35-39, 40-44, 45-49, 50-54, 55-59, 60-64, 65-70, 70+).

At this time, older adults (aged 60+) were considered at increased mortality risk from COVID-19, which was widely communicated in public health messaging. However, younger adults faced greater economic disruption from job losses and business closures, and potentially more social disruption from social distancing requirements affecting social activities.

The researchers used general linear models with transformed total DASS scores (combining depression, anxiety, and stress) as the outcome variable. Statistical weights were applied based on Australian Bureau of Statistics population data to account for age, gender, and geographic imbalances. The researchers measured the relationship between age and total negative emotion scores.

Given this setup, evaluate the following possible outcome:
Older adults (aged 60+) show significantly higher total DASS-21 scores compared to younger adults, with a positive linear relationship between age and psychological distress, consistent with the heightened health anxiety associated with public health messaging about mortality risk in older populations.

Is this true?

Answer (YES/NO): NO